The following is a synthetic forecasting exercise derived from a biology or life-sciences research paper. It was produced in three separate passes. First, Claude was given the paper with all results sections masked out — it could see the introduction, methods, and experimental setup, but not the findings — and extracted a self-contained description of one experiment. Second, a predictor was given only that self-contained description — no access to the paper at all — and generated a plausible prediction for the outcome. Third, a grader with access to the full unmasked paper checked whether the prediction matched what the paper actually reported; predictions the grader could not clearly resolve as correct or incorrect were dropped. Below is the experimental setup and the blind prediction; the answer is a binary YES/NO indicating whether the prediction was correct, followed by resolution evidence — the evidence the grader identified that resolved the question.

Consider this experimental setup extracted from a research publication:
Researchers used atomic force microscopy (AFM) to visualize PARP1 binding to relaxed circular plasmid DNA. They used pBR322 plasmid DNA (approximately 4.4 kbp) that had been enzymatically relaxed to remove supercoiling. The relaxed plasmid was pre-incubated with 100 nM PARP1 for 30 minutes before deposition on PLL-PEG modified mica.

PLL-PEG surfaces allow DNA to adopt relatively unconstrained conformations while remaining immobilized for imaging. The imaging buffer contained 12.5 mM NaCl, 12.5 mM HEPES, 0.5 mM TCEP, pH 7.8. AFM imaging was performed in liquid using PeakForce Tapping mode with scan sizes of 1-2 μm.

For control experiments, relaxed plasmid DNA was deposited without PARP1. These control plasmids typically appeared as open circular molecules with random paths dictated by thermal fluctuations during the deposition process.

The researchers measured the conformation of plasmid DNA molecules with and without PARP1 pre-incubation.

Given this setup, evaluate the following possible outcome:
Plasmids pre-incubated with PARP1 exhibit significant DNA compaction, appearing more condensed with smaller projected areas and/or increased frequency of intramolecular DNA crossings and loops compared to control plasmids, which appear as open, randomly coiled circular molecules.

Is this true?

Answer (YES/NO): NO